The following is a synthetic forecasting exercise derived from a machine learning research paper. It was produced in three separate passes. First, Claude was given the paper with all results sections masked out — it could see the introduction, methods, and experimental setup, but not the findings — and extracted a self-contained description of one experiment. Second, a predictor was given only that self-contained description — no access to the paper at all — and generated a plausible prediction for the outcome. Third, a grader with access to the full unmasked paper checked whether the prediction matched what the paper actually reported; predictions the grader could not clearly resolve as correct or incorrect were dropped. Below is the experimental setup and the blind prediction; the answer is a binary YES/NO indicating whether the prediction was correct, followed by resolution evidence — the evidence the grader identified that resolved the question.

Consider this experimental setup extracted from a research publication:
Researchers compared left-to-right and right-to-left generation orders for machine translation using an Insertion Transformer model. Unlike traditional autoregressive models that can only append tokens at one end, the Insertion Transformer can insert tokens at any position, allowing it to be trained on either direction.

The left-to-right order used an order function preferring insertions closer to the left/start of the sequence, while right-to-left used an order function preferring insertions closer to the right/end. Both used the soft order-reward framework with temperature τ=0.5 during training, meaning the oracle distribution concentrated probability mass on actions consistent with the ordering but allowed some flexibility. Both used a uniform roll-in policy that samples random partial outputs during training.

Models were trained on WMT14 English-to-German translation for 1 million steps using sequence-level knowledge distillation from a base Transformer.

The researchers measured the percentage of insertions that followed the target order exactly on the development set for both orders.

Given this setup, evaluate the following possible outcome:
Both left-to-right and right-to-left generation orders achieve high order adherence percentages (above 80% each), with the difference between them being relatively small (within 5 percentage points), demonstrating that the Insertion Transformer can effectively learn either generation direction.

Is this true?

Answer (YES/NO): YES